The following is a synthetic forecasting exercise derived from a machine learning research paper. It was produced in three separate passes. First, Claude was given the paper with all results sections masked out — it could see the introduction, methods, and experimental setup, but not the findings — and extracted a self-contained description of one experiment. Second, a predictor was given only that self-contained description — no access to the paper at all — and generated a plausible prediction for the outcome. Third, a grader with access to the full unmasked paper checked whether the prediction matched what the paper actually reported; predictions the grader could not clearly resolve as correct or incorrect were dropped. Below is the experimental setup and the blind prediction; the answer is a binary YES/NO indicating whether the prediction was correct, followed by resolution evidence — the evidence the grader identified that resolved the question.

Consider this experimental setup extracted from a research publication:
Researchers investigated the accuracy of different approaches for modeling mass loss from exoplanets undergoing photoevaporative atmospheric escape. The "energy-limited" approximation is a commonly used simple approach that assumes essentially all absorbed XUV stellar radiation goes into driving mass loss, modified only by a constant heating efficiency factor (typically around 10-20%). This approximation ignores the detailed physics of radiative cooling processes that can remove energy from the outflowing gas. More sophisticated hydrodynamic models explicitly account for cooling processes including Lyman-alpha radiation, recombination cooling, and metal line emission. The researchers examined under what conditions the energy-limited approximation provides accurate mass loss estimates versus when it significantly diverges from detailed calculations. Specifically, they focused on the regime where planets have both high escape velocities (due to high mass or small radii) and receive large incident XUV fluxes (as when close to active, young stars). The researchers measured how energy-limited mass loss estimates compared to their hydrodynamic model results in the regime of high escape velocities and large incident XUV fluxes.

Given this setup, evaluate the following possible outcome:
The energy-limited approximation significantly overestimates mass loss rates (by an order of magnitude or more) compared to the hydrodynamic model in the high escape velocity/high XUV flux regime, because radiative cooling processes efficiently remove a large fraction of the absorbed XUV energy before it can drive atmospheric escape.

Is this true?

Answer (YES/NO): NO